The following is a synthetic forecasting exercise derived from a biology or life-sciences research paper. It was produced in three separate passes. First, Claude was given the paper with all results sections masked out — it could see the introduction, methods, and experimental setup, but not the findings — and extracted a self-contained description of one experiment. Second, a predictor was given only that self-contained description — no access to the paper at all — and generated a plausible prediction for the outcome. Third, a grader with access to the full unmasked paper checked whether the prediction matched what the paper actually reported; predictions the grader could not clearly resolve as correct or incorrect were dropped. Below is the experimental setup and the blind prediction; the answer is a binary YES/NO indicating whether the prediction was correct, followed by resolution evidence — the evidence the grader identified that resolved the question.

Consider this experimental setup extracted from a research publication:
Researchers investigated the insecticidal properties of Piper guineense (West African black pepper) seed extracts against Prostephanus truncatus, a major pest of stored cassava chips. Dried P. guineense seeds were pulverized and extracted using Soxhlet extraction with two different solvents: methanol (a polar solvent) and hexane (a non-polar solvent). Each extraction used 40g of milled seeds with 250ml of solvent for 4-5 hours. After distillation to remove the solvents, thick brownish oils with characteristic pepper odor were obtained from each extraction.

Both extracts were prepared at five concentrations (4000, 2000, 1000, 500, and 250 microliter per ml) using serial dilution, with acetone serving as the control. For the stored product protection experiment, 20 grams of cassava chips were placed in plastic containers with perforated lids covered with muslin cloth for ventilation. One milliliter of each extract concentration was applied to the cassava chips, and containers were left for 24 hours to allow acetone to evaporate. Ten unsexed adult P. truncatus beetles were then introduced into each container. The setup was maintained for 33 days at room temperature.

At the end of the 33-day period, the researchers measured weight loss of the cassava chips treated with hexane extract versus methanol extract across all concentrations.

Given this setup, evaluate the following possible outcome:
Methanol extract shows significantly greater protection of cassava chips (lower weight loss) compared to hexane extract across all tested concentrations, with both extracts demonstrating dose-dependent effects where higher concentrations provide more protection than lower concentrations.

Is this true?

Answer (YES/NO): YES